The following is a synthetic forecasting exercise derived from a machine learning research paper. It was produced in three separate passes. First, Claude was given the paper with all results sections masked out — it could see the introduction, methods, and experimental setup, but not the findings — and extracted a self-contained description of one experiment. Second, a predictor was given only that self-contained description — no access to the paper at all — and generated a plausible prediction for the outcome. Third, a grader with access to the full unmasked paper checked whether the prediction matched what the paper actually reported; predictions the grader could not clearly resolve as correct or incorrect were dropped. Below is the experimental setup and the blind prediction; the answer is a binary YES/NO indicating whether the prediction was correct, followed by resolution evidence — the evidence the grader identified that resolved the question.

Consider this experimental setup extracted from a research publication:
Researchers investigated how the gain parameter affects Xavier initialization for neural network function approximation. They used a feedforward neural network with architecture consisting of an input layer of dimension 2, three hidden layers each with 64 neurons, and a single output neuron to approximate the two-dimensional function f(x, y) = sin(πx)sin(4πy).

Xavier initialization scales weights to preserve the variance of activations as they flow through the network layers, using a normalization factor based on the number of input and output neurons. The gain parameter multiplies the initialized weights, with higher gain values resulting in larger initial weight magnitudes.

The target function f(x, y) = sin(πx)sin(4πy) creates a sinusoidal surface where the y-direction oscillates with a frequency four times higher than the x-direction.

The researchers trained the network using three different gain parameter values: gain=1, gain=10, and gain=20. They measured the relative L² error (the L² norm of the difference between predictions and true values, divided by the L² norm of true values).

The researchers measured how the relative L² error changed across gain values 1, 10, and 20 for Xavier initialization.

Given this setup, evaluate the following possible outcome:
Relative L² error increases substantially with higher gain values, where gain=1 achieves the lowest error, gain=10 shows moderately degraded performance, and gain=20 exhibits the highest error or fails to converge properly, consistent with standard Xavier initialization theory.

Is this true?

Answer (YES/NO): NO